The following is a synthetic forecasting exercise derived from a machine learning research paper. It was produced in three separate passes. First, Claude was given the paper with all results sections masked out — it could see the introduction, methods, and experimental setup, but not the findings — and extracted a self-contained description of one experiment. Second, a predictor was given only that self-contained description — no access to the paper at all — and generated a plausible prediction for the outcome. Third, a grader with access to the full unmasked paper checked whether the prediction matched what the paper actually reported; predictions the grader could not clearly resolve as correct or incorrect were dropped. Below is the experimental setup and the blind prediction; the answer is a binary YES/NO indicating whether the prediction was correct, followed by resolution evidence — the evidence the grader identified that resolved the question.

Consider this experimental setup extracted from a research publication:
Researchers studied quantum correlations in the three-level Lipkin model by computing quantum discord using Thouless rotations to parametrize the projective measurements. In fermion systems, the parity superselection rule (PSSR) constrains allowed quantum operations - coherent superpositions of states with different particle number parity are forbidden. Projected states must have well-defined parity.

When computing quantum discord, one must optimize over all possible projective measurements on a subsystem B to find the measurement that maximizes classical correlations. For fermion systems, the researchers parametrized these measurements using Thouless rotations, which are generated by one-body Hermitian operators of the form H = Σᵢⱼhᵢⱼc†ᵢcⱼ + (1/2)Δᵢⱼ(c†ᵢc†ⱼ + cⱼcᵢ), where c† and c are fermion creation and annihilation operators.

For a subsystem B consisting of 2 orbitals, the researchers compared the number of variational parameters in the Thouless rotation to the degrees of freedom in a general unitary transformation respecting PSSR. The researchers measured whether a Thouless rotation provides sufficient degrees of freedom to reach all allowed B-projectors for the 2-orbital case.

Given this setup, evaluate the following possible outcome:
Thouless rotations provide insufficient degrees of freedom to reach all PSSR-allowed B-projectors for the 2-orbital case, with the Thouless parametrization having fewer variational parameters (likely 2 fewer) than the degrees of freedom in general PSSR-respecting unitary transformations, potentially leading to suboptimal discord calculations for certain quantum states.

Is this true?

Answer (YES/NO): NO